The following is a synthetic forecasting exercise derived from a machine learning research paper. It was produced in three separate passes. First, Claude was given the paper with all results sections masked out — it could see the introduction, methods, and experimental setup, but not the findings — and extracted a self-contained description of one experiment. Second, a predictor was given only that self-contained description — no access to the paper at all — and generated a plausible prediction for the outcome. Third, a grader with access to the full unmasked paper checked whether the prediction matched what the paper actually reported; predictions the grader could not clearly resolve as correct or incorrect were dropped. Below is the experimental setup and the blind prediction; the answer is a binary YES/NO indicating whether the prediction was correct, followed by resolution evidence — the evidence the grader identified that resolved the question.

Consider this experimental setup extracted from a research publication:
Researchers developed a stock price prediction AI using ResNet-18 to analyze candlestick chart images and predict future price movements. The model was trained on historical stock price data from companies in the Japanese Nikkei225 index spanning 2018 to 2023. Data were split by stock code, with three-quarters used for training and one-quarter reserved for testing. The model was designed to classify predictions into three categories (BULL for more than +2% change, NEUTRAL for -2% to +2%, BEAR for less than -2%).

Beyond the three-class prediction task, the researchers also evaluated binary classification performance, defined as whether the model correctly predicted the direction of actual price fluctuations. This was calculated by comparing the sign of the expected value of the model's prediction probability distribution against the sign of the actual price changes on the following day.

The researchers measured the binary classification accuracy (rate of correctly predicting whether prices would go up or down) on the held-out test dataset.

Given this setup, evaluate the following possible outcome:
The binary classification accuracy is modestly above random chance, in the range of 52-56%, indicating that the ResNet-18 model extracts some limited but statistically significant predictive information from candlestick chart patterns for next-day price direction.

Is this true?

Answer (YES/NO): NO